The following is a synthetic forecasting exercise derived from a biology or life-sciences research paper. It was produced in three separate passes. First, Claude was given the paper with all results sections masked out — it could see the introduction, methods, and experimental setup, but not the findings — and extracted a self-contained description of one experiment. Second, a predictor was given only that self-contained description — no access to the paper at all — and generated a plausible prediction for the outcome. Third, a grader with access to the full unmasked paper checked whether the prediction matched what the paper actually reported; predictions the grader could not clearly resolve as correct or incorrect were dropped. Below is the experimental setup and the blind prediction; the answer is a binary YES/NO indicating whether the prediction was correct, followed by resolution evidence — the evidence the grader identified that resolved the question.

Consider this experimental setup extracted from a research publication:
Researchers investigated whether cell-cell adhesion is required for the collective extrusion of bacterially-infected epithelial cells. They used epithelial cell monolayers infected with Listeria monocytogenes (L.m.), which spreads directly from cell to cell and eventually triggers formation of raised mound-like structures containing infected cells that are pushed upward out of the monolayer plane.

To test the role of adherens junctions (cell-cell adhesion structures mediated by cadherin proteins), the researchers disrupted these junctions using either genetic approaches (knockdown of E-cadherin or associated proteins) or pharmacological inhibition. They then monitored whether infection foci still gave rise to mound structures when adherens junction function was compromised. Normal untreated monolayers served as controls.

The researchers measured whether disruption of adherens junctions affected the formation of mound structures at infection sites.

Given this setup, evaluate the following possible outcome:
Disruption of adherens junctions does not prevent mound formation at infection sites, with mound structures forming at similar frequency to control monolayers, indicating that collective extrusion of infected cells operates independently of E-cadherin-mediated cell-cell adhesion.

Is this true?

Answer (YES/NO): NO